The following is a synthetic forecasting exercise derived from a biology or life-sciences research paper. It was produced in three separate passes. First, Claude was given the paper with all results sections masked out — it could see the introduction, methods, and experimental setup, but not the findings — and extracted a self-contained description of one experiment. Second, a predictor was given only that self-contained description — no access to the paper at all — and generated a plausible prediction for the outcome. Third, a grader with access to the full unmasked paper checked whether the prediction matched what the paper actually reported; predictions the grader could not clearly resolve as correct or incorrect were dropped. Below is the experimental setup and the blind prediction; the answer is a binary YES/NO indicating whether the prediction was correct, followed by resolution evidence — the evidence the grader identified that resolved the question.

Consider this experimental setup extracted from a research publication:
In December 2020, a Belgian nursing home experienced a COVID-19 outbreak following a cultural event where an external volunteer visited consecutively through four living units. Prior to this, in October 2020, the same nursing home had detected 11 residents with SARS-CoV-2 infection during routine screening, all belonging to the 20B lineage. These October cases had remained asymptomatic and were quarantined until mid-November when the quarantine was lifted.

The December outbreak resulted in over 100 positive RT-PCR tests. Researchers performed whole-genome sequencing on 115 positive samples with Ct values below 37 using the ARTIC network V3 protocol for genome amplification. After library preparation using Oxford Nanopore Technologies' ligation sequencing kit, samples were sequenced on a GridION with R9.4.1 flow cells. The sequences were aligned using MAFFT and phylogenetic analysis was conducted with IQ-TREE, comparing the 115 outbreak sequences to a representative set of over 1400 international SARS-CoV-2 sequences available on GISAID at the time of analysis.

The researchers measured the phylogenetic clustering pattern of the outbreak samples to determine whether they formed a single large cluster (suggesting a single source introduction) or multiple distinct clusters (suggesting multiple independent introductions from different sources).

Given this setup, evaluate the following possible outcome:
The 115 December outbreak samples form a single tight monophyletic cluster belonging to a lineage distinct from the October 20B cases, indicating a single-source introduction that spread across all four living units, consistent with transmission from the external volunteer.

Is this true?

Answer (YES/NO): NO